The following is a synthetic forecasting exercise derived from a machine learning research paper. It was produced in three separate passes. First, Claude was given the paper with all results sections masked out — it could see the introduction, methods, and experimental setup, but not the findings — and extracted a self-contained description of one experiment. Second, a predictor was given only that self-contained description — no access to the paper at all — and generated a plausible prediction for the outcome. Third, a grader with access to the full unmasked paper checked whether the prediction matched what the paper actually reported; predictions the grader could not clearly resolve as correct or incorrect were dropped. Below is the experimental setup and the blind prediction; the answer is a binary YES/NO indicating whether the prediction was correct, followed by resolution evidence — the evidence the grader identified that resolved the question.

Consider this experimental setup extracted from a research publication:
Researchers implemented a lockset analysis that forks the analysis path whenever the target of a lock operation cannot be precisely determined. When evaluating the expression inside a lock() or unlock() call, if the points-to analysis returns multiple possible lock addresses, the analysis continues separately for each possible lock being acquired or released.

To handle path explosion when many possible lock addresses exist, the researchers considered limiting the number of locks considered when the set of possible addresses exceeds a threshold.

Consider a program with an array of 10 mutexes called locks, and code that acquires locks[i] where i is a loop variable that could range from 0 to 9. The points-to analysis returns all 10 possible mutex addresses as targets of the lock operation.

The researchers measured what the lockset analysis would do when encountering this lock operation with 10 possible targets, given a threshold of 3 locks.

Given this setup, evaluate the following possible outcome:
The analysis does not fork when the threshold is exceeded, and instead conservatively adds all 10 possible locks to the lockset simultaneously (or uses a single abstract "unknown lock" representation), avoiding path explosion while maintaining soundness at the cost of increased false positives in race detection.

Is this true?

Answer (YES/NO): NO